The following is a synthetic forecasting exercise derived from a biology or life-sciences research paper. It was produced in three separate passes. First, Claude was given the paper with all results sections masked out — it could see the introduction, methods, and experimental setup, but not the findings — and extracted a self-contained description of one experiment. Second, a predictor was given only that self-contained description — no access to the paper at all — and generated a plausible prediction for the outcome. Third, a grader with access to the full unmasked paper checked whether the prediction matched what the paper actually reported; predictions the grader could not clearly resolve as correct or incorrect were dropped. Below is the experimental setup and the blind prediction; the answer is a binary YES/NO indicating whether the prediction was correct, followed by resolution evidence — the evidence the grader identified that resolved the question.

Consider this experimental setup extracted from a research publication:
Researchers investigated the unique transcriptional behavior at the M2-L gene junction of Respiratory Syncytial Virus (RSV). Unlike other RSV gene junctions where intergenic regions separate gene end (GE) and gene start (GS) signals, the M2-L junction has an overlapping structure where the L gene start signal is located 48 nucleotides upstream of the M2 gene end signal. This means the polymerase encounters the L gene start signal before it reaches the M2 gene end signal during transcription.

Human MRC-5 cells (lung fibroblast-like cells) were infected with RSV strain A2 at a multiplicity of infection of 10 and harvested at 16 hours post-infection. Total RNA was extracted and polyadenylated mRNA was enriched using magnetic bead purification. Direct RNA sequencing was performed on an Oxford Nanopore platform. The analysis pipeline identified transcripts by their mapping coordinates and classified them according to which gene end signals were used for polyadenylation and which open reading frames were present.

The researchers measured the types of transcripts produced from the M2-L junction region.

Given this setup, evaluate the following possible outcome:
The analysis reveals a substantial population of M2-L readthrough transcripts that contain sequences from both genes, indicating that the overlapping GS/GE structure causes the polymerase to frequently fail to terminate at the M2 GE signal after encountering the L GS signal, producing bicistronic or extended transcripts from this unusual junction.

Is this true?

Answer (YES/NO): NO